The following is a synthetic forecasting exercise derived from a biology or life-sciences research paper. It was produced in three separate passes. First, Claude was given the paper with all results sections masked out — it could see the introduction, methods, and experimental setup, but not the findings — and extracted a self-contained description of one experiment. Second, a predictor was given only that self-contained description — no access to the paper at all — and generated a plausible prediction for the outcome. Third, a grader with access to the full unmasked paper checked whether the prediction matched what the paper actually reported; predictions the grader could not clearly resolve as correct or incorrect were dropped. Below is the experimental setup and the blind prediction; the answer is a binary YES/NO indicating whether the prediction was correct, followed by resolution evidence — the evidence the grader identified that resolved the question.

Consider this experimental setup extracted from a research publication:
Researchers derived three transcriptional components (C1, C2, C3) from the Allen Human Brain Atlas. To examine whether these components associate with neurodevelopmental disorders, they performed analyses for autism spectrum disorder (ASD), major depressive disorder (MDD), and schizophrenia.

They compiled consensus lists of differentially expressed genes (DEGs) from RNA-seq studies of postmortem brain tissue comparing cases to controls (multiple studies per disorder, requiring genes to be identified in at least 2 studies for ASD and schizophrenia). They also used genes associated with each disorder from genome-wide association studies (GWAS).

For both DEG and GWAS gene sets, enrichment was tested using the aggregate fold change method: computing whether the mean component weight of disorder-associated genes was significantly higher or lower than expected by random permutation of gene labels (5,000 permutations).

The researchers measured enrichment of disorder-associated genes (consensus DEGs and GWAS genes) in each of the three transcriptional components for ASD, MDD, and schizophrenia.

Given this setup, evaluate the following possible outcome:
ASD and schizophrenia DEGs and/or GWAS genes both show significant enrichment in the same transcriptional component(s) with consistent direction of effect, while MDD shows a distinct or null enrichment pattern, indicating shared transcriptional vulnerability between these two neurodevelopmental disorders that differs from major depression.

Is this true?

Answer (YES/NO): NO